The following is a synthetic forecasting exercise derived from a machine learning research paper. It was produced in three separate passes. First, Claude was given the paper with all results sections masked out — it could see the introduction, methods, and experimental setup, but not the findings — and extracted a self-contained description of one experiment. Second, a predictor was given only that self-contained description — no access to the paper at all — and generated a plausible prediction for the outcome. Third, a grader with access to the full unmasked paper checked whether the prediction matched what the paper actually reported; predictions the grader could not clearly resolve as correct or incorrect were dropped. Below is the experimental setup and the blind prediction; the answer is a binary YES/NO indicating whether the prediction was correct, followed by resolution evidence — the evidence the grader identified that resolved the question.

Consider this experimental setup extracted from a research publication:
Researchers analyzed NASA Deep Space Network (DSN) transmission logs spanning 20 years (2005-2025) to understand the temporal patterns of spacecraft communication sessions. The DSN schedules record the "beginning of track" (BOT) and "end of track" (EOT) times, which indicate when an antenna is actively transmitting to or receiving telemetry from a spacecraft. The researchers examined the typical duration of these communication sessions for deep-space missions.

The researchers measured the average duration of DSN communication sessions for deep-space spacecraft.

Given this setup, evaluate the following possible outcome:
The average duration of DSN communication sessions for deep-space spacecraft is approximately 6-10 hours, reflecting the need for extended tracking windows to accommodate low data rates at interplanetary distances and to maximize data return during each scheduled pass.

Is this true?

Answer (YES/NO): NO